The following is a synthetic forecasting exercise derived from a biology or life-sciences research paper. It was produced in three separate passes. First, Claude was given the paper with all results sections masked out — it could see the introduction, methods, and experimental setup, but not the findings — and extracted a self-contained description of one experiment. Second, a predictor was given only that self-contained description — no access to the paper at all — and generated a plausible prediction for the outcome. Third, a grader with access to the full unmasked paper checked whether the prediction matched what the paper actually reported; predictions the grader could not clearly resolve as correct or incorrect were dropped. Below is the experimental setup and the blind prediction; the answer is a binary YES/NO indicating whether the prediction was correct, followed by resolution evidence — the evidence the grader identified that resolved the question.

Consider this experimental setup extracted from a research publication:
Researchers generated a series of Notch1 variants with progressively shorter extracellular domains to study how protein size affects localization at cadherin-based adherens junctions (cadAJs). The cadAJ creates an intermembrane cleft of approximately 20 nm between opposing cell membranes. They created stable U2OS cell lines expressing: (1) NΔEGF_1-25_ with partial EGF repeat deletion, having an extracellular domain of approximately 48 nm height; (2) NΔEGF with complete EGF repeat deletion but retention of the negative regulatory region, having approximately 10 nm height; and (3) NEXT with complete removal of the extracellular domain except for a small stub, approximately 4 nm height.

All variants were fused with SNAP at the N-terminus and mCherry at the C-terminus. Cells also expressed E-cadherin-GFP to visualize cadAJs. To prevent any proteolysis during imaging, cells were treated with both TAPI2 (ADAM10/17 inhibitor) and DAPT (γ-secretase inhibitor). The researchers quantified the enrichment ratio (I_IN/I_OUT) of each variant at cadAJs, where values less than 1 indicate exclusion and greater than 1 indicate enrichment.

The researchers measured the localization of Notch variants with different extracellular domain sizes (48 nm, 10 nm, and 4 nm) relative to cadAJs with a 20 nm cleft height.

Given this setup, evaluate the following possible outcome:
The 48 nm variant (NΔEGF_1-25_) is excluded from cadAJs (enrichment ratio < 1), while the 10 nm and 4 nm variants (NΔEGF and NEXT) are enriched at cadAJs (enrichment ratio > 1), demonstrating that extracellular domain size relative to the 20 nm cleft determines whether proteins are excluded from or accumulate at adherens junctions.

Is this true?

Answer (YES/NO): NO